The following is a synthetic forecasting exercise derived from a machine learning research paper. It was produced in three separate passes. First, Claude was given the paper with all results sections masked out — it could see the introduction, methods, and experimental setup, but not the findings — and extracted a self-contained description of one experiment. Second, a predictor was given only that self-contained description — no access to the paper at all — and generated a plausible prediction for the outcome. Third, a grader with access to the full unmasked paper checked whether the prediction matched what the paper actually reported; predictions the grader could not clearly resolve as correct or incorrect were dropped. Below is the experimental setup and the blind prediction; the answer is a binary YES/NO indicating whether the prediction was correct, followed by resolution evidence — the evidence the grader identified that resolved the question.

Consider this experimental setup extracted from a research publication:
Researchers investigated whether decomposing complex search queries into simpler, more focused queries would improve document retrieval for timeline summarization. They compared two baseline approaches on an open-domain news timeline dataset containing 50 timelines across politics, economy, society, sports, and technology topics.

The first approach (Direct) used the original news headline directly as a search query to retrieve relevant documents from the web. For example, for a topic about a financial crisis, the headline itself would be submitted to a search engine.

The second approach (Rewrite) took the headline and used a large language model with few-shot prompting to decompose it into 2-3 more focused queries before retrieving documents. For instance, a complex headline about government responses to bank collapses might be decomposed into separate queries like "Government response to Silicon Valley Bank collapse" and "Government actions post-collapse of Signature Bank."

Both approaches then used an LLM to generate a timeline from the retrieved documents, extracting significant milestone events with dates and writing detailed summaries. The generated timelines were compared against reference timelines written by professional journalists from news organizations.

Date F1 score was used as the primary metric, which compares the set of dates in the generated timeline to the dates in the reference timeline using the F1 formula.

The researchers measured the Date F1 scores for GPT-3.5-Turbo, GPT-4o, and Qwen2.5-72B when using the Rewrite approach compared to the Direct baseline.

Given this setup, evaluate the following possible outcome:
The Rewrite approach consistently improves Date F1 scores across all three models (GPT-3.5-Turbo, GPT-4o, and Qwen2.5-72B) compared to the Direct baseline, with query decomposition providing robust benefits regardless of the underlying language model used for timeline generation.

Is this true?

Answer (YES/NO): NO